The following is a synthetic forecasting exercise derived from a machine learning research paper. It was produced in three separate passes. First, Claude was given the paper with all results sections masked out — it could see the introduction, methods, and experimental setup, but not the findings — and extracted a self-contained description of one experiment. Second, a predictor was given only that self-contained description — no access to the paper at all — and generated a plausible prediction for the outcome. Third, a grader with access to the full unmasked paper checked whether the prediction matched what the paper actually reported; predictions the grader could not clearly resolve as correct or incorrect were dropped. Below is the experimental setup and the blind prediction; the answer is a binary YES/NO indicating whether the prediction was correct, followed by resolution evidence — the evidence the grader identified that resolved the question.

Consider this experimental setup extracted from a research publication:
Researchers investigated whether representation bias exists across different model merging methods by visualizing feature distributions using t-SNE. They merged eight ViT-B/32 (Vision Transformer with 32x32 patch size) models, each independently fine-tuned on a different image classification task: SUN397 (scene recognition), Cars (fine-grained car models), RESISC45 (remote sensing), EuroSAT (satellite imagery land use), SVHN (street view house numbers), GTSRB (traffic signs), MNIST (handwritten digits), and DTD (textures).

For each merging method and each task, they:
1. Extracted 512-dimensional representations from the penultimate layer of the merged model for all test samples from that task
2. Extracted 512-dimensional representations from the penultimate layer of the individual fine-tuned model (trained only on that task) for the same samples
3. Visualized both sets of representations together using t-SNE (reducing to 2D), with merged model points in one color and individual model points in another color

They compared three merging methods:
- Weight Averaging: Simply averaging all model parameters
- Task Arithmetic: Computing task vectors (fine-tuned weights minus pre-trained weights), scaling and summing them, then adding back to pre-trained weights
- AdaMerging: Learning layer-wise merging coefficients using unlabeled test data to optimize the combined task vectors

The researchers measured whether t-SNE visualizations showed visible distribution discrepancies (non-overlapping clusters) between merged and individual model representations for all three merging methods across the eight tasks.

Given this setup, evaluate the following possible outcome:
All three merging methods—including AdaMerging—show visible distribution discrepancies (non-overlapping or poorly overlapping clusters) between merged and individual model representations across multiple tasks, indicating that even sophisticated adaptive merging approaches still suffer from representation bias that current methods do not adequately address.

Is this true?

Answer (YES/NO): YES